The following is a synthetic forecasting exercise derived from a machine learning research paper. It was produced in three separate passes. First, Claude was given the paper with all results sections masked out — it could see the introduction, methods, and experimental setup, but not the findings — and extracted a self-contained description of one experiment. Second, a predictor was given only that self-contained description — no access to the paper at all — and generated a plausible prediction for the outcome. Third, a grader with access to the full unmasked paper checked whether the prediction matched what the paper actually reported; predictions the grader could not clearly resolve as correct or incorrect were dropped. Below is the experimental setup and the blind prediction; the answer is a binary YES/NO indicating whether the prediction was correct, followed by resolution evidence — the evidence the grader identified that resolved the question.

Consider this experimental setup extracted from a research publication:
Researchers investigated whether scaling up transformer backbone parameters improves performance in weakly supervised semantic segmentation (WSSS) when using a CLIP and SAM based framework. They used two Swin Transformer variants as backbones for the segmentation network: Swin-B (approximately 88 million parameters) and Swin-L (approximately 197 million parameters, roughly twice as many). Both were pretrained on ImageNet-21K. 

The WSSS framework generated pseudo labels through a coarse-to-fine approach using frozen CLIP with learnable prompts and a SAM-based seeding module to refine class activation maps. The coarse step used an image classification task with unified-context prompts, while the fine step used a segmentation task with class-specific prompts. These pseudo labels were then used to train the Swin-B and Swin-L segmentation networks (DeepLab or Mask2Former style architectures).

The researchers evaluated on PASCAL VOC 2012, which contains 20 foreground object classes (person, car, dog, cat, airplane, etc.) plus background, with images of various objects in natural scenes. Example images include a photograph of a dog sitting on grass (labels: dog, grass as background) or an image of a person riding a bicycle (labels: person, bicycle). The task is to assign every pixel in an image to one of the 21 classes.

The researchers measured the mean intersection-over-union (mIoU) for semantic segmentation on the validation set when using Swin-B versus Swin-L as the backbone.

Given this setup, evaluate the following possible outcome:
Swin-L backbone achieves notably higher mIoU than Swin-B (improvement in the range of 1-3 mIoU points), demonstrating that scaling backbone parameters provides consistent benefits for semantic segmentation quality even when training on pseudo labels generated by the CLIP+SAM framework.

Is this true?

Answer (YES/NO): NO